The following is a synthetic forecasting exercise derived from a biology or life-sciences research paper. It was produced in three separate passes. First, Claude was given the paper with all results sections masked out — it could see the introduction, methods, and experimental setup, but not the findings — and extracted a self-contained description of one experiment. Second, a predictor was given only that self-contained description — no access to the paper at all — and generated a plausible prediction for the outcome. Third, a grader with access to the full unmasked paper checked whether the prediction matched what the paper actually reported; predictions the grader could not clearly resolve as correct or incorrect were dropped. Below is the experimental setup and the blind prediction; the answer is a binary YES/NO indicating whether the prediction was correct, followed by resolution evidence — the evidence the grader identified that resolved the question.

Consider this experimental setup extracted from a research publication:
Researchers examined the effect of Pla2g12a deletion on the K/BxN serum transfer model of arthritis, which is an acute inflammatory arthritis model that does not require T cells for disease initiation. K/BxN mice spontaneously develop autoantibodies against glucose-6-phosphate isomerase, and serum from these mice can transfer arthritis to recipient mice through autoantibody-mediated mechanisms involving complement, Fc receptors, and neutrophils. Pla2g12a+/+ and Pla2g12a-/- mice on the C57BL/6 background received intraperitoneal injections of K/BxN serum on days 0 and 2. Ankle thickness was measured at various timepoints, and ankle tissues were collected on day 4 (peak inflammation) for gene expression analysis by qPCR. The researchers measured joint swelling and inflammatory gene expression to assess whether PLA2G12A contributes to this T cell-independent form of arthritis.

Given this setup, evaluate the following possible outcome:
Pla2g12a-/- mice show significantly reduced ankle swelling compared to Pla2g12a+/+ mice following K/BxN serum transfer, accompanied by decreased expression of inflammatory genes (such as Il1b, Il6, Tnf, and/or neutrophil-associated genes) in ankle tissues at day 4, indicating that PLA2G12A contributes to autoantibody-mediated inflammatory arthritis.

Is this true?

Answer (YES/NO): NO